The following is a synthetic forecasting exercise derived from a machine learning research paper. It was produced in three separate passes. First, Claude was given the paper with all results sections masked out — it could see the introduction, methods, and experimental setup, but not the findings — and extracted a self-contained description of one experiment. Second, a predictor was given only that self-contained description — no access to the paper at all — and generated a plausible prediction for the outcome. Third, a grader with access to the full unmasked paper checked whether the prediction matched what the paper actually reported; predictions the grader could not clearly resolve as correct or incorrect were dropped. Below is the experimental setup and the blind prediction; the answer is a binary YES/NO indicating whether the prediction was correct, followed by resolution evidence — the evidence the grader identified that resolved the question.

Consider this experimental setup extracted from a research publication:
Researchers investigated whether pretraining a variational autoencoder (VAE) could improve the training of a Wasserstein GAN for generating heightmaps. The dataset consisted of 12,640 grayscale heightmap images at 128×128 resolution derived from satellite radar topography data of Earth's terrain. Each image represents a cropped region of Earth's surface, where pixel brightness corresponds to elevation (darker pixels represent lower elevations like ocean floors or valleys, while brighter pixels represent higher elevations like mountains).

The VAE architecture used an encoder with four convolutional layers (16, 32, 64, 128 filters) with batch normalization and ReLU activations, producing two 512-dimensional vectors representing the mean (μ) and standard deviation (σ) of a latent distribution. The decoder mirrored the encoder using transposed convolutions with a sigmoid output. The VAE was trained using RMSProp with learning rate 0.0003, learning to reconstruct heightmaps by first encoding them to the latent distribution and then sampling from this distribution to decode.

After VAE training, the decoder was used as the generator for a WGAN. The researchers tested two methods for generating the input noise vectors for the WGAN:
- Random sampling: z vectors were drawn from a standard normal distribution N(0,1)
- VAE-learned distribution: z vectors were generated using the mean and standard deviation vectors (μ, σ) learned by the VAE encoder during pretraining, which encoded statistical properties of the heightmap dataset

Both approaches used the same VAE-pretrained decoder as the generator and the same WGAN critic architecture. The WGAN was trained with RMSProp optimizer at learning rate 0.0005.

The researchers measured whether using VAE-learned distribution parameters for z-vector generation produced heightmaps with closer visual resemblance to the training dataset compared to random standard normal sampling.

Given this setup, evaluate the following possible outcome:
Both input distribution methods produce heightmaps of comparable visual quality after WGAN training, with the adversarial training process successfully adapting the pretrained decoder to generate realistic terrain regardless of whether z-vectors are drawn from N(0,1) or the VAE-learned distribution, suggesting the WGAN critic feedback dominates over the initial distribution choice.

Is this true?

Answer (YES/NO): NO